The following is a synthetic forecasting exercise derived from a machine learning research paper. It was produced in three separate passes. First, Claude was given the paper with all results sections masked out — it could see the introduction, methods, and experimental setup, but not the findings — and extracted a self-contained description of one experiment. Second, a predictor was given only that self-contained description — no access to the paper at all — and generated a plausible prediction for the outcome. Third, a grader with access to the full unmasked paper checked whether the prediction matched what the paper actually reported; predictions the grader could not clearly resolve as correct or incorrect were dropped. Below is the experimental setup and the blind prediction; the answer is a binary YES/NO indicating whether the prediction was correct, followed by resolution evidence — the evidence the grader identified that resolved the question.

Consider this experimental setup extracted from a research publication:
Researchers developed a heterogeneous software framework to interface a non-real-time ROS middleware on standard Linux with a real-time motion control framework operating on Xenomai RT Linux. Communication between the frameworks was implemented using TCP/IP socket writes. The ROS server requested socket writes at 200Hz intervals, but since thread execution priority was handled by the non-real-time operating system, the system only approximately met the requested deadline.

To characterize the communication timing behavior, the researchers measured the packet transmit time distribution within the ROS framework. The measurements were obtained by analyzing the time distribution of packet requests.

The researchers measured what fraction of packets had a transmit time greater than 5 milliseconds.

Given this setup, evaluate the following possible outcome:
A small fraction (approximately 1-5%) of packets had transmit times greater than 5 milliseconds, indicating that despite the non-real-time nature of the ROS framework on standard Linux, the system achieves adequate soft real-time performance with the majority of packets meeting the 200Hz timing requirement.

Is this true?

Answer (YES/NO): NO